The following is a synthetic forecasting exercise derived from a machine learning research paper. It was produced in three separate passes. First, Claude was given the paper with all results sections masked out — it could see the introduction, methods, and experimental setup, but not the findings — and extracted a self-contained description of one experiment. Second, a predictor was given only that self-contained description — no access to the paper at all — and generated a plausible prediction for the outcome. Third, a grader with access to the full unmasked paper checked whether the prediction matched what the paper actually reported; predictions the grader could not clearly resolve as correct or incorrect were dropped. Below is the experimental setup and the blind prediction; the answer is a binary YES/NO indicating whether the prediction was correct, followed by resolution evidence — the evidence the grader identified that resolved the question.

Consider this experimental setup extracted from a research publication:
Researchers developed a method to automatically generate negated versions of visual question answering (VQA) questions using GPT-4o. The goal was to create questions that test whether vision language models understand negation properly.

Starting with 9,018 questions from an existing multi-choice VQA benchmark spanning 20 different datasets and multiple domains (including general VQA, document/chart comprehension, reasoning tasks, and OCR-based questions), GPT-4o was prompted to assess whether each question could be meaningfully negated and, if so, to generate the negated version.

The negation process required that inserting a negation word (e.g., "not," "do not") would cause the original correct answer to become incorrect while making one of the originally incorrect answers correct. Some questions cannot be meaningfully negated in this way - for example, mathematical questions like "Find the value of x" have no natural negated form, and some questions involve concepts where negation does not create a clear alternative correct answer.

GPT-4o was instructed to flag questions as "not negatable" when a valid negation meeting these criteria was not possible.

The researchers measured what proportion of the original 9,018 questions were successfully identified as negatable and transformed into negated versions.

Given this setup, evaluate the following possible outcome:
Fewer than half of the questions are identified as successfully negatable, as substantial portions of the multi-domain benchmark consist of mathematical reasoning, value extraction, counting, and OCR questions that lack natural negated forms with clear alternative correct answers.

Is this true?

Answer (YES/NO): NO